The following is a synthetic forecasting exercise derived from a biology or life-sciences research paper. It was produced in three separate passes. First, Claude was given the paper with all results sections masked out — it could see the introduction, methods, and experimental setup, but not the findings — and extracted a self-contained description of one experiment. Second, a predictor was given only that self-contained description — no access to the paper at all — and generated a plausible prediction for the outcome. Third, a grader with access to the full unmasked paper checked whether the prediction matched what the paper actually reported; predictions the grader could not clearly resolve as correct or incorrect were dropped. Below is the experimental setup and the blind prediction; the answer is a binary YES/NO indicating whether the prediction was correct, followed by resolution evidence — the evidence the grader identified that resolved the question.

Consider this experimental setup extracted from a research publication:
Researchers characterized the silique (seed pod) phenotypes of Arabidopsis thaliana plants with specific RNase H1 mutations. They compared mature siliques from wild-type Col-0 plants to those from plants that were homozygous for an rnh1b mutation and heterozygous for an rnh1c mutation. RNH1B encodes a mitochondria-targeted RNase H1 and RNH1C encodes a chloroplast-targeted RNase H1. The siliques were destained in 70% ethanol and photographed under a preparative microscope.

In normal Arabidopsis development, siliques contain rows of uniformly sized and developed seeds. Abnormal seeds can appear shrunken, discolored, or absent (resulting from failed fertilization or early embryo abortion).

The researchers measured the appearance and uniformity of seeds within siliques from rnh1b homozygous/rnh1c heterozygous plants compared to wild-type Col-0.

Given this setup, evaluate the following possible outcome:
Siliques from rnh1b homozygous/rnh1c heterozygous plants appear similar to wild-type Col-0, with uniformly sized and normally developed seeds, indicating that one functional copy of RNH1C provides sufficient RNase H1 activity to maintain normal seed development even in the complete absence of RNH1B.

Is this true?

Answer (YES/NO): NO